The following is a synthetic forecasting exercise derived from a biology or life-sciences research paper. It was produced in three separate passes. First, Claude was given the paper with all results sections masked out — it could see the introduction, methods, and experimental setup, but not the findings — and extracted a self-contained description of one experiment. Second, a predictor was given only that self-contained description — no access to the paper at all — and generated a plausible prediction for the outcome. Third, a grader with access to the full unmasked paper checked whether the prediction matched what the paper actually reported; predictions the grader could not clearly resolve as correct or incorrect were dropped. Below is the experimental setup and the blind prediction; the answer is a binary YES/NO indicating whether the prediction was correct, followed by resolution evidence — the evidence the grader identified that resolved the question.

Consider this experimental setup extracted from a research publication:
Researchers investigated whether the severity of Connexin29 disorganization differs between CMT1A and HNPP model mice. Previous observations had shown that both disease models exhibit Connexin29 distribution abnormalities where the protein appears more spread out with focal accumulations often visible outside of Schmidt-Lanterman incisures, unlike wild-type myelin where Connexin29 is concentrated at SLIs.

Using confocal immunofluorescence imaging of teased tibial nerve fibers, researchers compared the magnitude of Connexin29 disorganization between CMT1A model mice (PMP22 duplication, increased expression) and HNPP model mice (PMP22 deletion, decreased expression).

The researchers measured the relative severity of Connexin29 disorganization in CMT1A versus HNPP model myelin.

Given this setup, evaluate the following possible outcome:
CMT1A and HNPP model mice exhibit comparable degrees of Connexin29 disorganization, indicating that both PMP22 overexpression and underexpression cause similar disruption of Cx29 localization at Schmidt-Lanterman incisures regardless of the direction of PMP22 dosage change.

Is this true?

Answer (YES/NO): NO